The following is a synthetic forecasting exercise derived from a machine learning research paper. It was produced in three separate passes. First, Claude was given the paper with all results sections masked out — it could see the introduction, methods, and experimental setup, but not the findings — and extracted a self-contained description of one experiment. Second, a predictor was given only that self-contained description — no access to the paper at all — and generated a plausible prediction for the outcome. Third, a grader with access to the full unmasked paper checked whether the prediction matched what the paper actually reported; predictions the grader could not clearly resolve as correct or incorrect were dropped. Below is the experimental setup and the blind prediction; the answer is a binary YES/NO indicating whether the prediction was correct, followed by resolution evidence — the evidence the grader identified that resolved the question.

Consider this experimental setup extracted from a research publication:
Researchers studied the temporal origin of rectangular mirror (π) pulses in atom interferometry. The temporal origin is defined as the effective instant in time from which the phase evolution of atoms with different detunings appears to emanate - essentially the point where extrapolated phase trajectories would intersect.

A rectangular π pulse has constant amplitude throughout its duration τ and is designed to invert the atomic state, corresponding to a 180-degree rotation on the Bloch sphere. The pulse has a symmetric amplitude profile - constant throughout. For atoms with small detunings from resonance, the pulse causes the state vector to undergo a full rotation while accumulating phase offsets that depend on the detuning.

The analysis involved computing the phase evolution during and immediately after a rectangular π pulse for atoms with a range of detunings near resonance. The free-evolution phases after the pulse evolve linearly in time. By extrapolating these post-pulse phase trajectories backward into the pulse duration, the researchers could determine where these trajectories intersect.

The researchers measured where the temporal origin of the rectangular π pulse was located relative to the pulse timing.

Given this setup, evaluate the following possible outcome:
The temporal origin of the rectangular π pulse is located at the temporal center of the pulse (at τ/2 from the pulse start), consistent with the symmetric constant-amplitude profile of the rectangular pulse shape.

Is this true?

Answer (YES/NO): YES